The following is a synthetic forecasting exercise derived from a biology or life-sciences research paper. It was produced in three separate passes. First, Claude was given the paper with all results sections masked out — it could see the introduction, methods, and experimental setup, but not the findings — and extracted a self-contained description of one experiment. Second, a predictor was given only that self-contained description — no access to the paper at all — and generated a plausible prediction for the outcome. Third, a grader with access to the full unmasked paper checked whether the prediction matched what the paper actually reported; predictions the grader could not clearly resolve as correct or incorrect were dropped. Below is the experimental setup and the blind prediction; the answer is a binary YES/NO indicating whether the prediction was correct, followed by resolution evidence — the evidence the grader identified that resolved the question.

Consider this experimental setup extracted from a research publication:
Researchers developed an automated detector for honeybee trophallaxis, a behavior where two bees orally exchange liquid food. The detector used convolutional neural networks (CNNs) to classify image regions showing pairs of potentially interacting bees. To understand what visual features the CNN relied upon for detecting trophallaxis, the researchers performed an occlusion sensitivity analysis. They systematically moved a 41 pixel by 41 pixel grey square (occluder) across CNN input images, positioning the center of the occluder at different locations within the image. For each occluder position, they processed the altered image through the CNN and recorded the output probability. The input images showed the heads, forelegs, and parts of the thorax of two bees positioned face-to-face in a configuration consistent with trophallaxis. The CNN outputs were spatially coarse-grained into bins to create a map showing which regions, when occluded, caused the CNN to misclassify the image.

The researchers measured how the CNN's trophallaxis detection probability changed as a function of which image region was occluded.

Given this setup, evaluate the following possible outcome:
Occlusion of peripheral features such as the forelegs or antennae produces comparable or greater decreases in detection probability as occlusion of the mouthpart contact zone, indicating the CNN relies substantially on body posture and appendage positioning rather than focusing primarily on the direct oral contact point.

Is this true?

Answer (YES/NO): NO